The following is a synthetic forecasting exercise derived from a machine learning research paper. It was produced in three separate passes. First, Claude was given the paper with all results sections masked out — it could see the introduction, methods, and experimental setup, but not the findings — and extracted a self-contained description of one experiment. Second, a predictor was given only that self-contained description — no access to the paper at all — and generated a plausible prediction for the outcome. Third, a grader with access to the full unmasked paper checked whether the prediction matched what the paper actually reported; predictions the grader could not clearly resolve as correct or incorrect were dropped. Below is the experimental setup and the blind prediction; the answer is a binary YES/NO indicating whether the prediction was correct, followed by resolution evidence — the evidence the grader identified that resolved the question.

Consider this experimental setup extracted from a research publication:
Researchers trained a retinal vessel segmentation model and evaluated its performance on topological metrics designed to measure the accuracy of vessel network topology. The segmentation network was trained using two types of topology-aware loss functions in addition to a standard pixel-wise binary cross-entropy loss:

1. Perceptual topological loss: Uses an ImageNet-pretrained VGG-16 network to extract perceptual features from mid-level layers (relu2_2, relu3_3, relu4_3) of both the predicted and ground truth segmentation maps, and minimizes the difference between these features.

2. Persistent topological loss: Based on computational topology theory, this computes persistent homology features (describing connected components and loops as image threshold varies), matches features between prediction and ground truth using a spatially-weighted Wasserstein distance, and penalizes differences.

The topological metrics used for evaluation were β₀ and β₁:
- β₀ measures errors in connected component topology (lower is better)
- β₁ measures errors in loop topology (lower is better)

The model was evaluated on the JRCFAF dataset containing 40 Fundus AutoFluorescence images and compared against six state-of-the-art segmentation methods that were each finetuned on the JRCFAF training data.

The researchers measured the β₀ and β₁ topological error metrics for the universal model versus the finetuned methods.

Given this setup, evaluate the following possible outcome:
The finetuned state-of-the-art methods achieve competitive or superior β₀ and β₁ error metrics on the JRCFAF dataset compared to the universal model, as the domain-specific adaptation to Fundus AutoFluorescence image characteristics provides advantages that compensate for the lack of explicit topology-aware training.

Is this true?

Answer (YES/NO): NO